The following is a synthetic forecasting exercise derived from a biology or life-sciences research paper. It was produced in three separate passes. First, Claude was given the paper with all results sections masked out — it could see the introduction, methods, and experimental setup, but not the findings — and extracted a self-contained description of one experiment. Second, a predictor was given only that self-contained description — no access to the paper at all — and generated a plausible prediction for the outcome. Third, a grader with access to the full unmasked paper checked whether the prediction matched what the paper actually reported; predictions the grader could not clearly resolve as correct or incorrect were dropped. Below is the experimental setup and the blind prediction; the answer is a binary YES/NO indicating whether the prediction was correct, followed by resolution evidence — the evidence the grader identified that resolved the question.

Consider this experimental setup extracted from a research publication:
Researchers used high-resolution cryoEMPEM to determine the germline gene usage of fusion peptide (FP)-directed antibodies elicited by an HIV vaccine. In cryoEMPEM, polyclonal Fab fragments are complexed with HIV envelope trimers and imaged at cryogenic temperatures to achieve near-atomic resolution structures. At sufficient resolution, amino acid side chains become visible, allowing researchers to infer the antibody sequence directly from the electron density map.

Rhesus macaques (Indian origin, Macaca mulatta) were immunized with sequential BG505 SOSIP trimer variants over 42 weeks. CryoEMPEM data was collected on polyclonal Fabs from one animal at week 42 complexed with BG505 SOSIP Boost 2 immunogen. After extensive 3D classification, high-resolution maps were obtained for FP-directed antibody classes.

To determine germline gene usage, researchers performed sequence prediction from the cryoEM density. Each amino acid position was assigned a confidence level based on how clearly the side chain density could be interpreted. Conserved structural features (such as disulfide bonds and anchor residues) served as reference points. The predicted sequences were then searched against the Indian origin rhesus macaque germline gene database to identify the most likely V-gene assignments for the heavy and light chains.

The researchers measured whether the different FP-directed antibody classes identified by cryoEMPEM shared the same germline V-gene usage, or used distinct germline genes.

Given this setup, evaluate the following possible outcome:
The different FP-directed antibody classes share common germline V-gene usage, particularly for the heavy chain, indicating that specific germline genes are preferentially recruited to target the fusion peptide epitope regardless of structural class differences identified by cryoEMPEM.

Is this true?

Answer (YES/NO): NO